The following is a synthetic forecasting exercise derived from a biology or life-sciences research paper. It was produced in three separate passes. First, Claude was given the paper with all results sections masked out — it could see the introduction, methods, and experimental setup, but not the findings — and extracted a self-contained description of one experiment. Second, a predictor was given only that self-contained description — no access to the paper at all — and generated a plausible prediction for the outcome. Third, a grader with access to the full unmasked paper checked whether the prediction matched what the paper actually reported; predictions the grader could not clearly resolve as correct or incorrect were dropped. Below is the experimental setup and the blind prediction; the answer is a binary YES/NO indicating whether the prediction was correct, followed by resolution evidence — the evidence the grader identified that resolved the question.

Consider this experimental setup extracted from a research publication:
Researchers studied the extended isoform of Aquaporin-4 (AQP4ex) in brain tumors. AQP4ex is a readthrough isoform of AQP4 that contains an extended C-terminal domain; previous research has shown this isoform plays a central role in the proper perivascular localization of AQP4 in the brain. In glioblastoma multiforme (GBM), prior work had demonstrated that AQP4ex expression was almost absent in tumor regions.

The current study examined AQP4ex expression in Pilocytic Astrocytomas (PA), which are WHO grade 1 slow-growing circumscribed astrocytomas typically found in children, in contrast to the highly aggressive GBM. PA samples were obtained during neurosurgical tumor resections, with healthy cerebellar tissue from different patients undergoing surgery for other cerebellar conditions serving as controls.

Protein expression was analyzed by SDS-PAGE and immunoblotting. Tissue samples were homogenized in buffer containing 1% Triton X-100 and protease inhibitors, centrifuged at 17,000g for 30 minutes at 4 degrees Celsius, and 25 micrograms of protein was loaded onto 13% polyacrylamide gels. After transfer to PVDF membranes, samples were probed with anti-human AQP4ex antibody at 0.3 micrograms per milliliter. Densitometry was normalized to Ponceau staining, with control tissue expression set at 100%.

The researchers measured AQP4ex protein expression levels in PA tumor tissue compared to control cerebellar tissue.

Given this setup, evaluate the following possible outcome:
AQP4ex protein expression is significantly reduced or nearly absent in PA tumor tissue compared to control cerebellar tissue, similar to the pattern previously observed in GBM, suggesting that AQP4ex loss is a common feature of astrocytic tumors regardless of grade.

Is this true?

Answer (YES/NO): NO